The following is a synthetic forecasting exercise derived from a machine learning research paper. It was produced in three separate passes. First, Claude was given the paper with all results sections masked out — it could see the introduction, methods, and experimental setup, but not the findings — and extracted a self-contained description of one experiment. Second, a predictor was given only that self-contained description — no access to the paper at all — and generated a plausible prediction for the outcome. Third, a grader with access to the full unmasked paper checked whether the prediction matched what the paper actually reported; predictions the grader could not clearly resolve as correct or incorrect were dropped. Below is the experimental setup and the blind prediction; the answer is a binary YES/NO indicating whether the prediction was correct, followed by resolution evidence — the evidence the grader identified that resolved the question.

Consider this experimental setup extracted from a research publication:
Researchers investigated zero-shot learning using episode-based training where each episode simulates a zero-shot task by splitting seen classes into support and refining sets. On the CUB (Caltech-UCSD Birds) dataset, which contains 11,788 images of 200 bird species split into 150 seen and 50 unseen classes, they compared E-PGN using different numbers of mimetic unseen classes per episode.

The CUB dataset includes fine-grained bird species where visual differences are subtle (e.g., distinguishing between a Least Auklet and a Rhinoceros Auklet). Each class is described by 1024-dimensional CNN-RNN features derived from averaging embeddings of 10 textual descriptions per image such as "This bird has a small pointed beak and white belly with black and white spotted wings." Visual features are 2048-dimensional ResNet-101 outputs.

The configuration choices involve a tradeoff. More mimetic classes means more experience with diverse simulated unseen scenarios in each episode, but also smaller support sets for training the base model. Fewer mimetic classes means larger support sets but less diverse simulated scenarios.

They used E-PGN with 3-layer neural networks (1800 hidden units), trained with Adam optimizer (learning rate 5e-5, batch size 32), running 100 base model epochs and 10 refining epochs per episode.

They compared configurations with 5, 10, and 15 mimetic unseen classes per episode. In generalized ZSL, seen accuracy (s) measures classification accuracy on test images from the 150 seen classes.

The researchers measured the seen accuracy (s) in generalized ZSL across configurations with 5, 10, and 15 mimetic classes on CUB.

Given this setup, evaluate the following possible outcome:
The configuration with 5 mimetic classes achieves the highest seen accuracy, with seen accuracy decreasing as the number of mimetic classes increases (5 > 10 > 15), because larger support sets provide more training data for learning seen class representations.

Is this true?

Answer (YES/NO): NO